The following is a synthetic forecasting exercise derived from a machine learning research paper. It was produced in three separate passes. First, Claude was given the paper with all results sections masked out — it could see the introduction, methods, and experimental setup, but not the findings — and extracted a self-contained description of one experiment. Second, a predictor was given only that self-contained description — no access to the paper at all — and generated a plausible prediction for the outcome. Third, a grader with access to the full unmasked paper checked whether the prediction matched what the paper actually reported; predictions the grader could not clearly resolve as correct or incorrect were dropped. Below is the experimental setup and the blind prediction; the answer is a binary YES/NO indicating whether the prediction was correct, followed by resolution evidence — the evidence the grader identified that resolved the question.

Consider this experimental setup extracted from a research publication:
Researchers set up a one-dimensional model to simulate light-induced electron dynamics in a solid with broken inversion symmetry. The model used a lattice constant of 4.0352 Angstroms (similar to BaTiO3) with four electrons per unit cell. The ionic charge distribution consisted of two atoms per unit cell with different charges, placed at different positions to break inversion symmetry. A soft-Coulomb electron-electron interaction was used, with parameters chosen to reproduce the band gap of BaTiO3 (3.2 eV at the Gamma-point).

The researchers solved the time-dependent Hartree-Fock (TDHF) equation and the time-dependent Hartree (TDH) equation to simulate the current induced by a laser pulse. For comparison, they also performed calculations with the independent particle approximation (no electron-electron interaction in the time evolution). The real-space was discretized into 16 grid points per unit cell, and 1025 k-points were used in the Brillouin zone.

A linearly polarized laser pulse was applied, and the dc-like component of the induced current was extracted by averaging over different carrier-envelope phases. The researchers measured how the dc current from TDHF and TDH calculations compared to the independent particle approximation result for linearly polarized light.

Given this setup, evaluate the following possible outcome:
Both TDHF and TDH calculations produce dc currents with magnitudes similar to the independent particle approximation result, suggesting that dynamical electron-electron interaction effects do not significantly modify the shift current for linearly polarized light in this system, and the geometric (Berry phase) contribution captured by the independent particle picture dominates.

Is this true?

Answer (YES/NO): NO